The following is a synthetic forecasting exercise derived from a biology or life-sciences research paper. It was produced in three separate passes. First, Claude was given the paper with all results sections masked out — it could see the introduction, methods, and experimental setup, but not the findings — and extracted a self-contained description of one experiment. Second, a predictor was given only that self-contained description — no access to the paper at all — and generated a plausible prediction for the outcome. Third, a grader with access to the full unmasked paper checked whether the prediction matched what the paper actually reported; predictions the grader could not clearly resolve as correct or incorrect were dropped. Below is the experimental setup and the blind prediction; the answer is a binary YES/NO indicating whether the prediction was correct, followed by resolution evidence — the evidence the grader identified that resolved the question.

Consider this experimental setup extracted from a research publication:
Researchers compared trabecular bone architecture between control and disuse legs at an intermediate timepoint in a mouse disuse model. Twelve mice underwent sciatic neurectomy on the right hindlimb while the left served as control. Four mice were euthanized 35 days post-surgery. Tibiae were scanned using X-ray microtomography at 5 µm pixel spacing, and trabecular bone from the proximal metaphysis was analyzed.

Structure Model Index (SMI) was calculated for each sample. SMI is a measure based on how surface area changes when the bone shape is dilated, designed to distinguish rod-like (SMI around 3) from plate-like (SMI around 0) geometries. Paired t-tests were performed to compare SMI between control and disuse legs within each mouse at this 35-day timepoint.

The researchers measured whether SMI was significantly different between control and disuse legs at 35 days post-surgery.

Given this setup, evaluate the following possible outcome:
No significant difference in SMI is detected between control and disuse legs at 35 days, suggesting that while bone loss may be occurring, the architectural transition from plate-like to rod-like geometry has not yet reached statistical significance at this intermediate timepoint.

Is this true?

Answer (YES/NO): NO